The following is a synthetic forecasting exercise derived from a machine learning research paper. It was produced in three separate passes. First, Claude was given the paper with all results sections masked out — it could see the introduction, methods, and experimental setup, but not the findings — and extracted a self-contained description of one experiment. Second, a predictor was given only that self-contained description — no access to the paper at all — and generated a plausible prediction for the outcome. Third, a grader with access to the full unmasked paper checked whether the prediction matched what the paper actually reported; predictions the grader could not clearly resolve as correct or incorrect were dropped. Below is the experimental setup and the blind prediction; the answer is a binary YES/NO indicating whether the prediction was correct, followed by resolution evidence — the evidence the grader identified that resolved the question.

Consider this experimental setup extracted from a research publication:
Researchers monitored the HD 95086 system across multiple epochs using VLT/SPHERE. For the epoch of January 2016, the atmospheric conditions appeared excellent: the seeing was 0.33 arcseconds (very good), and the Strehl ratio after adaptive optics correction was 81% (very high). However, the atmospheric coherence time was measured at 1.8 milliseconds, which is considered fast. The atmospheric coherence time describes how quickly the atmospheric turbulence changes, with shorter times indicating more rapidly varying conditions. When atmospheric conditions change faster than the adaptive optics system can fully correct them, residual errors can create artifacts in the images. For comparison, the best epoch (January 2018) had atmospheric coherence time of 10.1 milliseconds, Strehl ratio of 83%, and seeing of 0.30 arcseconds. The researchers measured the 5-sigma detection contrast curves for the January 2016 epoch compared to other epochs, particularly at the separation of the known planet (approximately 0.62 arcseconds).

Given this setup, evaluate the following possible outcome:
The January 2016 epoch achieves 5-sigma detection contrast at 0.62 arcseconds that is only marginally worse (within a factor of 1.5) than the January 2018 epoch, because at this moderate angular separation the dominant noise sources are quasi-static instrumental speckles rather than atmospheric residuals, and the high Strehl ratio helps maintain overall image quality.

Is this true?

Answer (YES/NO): NO